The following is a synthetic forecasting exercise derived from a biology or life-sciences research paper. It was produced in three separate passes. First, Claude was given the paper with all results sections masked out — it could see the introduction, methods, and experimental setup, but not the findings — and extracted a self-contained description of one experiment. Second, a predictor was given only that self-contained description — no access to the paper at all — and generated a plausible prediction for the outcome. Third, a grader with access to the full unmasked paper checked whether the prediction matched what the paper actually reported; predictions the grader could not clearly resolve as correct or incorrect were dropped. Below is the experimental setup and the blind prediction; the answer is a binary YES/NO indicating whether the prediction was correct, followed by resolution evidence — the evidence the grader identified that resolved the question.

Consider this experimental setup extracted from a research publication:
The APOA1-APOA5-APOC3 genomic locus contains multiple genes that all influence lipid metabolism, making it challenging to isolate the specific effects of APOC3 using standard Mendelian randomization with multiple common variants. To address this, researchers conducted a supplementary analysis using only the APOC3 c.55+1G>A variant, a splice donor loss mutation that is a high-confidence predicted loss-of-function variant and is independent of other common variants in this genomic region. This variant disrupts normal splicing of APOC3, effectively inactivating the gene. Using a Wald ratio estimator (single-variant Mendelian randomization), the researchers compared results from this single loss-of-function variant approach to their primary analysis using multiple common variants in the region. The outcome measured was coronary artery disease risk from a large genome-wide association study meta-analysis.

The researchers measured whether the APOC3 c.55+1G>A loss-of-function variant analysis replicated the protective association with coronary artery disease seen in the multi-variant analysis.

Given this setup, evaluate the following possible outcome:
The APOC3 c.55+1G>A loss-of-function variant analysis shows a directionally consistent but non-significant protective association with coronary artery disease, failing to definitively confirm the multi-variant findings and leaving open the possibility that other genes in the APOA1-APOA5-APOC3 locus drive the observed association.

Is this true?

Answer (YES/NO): YES